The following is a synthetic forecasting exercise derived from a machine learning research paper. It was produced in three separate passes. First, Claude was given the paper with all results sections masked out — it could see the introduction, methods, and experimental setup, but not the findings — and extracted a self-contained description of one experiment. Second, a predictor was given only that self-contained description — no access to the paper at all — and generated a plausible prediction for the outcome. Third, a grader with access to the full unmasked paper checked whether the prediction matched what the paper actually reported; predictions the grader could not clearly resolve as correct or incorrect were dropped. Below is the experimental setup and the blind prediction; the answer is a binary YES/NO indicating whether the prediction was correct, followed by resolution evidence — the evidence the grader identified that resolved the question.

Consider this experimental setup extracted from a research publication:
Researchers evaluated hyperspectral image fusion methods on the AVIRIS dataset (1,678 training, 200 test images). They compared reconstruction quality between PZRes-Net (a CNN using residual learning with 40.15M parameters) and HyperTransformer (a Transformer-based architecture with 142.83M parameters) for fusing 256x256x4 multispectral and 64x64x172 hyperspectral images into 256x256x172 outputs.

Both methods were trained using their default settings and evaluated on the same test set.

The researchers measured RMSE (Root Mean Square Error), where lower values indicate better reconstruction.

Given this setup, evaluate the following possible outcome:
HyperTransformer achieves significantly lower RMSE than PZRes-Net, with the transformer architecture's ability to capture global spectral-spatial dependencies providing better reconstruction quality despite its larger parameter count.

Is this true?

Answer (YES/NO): NO